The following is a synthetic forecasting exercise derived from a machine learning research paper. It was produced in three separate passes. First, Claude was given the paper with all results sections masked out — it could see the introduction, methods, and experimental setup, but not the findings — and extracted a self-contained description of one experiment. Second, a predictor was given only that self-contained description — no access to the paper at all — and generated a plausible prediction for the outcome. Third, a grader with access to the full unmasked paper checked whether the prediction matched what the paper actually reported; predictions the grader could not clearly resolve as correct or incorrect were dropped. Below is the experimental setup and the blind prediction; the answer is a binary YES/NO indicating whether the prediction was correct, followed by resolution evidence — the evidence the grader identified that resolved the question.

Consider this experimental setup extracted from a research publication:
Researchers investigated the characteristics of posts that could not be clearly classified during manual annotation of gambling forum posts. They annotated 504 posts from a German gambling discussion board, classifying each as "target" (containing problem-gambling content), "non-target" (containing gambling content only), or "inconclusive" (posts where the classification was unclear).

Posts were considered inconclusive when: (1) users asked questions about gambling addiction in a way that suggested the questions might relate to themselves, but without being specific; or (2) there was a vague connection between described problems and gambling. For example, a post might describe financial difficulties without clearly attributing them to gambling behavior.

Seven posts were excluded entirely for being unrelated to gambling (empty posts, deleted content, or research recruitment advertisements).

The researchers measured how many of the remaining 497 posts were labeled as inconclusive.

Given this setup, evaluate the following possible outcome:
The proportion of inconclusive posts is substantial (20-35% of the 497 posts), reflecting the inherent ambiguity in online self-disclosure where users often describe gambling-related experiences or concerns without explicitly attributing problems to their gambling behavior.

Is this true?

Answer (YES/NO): NO